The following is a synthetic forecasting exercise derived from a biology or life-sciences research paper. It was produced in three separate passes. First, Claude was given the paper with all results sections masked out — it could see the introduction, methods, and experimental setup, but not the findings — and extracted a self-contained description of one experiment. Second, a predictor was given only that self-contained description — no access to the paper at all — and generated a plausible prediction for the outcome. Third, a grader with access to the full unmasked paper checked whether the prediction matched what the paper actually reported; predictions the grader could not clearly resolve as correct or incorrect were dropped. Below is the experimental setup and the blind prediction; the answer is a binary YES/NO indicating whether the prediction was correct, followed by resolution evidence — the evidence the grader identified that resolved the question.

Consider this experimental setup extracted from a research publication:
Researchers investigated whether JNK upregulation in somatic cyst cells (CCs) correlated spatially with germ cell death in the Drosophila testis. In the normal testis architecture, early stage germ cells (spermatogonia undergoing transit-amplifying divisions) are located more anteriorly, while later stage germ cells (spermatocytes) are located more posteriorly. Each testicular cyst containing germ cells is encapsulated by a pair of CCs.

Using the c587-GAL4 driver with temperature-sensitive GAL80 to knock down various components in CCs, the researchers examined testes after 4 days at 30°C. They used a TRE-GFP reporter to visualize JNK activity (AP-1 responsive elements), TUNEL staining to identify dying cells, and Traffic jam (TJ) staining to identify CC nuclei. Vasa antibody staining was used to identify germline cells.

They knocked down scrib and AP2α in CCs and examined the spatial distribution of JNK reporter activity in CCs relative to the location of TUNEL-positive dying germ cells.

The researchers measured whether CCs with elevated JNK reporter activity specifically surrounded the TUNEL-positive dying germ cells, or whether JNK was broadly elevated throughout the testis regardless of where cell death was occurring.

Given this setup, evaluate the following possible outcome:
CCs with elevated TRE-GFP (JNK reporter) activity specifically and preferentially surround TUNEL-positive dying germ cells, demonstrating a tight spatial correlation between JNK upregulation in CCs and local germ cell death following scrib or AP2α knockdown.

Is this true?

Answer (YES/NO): YES